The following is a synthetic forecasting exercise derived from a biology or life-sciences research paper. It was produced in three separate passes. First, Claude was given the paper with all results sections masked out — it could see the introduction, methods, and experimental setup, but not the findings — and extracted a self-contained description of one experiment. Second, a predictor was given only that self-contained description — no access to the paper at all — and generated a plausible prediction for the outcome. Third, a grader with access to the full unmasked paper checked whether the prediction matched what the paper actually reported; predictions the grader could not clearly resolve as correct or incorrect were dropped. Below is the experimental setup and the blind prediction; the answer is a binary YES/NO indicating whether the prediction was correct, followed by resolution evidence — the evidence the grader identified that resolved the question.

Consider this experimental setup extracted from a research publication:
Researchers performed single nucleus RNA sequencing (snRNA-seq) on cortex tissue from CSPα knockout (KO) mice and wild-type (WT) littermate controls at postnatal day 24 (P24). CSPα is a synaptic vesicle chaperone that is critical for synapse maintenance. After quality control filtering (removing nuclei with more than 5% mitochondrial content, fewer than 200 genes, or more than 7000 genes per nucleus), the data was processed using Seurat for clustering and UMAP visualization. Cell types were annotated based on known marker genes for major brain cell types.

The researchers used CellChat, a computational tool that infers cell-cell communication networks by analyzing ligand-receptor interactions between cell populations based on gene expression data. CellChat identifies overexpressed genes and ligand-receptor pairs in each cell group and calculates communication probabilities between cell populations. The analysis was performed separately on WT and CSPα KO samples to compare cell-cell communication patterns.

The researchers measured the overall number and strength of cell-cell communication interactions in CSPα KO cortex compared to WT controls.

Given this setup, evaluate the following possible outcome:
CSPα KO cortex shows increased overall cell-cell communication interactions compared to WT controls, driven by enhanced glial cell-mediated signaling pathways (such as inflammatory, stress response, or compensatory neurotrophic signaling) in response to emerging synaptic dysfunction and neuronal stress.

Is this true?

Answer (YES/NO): NO